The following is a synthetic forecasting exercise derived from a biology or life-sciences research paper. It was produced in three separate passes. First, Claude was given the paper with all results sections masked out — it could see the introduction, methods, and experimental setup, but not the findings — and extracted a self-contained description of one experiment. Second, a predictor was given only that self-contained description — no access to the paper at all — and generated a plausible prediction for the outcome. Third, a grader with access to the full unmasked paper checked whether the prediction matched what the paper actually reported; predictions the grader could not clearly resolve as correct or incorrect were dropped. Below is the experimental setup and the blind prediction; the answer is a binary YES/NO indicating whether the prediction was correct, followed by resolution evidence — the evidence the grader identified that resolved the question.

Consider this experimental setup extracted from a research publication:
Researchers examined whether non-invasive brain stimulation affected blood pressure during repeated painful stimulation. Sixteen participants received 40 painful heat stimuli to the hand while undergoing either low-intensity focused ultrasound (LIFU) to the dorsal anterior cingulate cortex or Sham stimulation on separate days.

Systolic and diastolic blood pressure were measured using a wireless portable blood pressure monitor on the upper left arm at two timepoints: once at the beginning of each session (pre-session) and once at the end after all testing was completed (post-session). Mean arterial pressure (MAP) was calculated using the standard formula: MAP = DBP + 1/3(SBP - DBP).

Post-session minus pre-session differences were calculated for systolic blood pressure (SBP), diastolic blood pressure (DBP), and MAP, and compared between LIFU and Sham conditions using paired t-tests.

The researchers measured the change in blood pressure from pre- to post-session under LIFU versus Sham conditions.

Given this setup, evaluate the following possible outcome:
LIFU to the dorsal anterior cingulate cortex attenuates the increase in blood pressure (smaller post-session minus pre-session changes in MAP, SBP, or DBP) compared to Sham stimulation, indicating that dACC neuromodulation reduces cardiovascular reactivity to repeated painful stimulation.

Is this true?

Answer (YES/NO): NO